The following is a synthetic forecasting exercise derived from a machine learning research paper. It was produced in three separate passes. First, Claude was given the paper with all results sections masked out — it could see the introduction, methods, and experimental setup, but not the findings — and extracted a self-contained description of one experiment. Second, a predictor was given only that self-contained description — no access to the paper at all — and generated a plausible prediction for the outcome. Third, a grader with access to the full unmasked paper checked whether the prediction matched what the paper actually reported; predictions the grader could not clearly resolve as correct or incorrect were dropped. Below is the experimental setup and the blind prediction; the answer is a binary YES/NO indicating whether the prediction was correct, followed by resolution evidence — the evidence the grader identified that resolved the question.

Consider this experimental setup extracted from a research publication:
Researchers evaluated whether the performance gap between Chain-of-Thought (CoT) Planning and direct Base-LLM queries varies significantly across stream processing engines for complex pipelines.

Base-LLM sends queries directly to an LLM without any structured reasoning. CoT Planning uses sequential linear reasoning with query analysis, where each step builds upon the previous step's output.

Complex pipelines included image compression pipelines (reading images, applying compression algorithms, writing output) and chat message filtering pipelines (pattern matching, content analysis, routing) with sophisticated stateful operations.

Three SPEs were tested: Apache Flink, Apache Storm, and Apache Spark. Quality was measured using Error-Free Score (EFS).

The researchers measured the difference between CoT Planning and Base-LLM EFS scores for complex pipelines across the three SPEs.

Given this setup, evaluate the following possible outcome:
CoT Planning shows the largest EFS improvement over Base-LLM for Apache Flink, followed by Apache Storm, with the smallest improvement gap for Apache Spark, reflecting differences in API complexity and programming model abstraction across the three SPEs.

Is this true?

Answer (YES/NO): NO